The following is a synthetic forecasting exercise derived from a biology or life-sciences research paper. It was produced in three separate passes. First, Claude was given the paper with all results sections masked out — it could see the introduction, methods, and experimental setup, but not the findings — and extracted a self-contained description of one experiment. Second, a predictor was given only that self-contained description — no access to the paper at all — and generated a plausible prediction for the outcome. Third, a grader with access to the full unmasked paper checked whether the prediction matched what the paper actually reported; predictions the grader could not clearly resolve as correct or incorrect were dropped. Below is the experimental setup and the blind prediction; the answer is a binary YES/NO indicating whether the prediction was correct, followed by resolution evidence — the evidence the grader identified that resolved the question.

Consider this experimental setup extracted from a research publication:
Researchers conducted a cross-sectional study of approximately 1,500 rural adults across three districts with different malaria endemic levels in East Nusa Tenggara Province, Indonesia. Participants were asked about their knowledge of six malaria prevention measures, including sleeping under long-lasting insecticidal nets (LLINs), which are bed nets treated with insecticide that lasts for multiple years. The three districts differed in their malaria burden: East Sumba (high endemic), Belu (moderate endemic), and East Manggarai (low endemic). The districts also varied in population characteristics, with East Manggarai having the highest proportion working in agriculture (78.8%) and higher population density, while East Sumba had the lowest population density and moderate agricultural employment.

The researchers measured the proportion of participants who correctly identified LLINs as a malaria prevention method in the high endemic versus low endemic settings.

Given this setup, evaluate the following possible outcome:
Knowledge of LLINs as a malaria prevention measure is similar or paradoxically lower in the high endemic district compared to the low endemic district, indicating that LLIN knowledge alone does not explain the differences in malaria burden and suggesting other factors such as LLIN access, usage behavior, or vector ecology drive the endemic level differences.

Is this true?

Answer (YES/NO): NO